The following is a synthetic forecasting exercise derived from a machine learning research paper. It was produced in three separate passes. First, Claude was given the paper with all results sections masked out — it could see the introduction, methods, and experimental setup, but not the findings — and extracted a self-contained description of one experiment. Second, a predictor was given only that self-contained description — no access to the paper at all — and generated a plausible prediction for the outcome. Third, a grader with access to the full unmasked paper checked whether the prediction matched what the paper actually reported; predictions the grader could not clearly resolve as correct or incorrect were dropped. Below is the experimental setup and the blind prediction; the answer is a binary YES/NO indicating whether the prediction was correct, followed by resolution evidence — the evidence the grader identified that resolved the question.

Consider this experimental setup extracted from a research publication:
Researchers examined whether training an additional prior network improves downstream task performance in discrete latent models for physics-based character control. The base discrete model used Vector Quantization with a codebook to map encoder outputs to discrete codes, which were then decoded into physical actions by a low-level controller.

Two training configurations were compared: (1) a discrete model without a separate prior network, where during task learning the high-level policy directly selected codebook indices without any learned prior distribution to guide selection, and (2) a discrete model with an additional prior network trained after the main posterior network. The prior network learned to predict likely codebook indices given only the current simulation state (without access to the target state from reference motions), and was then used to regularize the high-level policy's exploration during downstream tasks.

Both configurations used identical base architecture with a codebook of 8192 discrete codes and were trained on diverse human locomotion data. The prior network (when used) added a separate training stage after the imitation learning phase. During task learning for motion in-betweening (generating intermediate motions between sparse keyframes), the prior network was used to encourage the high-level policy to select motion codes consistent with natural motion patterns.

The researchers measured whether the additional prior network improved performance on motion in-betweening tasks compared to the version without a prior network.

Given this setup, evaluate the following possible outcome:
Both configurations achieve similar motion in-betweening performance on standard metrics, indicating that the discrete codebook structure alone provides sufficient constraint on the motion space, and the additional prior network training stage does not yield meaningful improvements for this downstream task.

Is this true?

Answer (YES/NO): YES